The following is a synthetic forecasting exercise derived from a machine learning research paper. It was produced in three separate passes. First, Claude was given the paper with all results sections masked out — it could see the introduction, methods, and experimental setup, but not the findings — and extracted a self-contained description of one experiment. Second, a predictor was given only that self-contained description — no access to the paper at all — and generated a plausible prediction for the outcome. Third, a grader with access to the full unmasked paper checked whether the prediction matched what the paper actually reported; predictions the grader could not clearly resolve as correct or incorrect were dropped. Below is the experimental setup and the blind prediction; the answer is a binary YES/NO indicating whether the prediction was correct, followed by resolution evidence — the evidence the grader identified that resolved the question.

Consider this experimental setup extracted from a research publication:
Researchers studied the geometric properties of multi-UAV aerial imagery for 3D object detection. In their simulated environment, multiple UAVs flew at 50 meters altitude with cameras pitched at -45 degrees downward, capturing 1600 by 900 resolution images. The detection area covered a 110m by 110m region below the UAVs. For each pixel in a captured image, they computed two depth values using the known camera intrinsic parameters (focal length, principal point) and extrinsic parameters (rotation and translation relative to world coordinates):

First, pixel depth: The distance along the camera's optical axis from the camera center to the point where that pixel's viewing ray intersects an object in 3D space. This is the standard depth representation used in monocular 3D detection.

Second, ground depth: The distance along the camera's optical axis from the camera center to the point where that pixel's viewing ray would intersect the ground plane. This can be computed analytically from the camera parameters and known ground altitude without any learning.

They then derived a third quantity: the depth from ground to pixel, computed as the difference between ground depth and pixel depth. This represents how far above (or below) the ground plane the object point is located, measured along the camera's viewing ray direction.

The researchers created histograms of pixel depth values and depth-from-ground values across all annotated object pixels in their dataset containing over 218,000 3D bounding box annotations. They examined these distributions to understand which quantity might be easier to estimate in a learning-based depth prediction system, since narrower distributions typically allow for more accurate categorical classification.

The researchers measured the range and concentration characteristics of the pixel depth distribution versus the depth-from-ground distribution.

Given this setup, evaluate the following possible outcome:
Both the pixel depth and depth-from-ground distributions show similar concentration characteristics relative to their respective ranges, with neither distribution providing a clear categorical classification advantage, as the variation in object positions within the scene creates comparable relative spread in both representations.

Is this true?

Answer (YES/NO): NO